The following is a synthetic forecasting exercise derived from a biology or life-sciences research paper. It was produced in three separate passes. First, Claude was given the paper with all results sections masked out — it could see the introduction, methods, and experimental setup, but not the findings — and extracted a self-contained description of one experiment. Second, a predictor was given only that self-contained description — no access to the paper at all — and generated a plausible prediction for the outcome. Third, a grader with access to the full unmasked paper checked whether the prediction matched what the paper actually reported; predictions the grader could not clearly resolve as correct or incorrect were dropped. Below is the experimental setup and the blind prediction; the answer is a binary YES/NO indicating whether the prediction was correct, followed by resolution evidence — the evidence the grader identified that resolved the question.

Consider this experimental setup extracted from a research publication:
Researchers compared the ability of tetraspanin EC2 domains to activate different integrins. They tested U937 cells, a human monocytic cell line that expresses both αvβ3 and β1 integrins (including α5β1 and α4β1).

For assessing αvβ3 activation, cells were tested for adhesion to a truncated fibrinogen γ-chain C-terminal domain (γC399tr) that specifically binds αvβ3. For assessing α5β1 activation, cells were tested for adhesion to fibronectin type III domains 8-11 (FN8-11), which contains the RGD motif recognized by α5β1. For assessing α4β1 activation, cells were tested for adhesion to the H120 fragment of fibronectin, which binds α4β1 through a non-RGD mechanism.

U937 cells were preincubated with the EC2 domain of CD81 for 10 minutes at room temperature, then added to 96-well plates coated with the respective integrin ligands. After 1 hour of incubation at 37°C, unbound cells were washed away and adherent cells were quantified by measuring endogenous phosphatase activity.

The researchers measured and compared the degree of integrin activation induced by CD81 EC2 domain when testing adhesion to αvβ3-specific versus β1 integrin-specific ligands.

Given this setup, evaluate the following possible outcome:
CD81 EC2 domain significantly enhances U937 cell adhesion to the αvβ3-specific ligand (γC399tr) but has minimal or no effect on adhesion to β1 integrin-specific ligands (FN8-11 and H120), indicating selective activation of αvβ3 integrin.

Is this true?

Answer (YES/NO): NO